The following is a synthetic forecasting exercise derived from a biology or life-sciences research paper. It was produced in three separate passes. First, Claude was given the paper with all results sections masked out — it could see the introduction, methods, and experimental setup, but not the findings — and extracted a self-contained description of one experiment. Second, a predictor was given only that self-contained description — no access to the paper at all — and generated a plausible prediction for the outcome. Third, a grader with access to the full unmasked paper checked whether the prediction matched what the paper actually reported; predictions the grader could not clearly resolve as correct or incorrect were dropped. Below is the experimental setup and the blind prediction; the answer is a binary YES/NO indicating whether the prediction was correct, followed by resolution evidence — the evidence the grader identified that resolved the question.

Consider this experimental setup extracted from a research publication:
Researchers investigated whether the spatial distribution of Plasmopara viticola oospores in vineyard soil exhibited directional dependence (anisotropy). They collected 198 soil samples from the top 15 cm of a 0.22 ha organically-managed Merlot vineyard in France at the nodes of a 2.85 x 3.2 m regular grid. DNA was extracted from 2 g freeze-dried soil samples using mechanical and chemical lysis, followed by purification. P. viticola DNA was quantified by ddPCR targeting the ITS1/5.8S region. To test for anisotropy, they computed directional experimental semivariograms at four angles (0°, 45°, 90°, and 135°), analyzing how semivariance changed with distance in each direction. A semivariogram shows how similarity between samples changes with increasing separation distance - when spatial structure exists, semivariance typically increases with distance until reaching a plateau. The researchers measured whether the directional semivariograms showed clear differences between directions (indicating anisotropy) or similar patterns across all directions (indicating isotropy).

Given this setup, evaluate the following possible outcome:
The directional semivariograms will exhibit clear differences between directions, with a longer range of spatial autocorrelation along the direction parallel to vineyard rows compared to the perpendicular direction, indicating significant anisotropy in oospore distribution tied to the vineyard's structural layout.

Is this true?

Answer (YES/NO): NO